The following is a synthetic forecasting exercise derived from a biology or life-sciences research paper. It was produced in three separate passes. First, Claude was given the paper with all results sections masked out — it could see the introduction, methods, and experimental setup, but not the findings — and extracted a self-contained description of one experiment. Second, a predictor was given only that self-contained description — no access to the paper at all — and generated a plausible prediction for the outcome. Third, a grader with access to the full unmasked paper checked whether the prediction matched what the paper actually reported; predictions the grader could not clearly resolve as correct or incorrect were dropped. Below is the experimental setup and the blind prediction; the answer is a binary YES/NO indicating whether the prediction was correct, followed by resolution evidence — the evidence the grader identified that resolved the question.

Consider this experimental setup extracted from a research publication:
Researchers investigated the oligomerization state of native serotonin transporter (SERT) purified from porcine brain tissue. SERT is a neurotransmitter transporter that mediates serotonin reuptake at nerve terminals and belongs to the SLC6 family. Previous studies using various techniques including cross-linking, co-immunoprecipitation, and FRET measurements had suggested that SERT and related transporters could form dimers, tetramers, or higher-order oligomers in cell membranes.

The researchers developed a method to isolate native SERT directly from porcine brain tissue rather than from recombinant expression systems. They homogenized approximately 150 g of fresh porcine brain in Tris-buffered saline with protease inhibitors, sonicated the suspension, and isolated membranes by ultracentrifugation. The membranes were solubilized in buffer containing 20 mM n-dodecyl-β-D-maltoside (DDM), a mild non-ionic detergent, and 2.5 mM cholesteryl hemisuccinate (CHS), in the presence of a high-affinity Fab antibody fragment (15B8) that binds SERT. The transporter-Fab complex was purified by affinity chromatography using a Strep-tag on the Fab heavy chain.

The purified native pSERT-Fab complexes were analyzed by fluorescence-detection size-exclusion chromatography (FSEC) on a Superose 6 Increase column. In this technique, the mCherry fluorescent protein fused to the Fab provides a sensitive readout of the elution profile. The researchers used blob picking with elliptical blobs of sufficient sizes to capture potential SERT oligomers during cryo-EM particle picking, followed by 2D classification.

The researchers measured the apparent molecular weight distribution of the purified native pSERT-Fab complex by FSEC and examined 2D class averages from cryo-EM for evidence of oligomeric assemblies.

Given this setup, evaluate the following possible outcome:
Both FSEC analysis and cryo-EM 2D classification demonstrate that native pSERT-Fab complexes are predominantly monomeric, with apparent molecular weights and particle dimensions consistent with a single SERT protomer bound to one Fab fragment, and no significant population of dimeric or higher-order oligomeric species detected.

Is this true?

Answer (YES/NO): YES